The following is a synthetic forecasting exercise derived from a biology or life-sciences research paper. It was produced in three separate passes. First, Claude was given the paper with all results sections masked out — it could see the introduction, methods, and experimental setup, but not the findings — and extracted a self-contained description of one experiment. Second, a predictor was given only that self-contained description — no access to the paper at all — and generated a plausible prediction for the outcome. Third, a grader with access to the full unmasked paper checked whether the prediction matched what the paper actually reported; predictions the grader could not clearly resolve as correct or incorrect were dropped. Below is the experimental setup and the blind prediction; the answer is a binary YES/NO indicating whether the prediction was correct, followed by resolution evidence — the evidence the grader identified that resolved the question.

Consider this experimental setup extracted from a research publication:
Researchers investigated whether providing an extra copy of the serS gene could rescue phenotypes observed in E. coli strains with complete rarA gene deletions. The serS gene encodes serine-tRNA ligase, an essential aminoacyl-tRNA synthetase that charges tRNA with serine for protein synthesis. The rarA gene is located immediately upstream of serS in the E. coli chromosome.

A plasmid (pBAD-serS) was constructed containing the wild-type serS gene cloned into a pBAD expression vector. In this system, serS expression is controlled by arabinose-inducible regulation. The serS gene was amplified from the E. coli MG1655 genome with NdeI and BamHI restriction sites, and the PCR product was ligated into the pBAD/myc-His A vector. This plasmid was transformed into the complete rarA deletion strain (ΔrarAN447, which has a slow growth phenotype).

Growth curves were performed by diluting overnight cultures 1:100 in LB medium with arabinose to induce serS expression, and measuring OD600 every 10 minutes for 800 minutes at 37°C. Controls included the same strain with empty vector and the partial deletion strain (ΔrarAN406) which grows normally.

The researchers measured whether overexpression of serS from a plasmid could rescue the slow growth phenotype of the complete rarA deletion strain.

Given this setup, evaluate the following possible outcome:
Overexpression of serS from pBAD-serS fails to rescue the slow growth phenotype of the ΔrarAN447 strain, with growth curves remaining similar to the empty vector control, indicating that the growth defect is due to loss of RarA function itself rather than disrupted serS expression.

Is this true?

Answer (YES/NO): NO